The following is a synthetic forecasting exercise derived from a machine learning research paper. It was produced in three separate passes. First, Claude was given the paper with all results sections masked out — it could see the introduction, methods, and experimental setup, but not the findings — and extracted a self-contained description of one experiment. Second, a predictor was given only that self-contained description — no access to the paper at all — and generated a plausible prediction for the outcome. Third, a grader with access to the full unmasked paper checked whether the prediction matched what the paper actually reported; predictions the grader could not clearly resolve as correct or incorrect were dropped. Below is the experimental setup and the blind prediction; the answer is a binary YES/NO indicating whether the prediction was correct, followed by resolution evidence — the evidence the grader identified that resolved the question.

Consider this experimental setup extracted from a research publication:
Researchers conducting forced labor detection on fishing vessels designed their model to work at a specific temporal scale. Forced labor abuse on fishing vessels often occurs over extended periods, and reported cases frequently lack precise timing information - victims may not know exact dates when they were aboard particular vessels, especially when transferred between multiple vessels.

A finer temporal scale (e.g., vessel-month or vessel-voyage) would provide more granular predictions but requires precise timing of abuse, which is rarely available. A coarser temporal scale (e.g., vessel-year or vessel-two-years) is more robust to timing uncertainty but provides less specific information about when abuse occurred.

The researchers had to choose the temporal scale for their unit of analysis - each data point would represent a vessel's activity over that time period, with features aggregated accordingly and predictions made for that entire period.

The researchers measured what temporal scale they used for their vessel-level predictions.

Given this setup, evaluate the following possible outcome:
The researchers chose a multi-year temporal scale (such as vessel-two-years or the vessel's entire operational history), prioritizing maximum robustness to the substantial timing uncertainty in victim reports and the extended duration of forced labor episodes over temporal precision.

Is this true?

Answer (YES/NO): NO